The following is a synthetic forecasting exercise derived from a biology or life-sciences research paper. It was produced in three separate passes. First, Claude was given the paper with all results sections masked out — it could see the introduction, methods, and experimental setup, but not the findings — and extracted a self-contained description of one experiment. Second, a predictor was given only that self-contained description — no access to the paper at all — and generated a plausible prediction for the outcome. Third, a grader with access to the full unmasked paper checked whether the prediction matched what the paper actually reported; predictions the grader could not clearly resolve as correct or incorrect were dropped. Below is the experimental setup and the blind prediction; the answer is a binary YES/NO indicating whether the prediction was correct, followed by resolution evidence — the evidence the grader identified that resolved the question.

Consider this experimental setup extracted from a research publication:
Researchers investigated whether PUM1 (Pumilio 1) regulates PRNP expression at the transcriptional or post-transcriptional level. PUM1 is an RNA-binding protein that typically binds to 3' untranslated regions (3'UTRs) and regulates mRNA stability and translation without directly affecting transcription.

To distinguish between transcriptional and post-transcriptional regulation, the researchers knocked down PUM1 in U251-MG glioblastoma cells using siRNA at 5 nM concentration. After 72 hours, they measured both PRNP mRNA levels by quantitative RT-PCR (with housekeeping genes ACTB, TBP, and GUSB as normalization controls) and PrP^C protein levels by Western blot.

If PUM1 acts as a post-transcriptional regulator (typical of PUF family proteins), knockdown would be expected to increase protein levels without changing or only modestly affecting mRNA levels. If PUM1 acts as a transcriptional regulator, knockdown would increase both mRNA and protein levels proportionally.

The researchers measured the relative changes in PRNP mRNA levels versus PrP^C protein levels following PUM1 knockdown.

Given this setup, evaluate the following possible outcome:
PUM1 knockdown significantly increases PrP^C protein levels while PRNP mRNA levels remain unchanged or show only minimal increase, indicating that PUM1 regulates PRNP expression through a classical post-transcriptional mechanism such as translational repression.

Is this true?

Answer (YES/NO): NO